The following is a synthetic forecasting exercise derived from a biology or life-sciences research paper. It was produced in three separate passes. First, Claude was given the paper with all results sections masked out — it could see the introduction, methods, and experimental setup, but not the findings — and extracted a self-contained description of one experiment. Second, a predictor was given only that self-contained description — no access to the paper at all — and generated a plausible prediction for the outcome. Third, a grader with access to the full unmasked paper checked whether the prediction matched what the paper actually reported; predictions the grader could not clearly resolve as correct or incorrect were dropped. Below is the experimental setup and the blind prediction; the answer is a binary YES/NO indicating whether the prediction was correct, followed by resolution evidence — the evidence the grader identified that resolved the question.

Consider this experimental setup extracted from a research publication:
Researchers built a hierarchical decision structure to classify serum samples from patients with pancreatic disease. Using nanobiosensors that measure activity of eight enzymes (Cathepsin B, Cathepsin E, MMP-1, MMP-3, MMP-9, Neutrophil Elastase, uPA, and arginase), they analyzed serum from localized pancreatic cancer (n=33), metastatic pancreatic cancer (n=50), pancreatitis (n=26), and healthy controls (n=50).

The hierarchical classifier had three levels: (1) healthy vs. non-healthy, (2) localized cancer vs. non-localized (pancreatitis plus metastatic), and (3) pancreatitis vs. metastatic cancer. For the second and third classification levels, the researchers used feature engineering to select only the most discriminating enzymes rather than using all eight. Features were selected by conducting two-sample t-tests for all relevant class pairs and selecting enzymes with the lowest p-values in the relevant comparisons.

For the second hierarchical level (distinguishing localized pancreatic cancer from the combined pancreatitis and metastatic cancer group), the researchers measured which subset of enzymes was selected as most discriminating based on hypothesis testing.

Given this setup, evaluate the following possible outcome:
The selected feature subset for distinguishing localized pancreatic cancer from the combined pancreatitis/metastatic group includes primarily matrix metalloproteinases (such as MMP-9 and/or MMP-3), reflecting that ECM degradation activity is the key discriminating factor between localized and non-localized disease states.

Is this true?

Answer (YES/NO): NO